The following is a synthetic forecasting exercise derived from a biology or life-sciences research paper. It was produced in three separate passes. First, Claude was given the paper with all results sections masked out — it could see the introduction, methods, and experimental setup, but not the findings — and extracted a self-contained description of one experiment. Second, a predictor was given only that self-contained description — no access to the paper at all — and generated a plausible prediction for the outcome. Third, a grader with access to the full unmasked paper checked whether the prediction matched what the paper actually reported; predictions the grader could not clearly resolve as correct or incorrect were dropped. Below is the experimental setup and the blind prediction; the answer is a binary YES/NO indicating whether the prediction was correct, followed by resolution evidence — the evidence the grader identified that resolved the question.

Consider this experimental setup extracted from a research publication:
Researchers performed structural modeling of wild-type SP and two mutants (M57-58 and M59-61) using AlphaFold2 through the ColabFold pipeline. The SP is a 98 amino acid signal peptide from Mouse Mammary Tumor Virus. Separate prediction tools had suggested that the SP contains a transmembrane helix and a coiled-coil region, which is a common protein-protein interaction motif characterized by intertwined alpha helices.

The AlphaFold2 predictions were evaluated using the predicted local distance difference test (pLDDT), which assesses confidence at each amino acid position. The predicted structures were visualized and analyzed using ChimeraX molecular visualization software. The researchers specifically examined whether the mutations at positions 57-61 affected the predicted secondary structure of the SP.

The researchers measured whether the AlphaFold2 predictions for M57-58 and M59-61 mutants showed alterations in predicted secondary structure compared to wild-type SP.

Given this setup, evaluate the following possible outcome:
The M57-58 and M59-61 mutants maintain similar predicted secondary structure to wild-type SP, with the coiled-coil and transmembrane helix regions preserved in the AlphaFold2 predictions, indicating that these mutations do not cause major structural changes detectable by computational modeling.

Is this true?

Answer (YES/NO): NO